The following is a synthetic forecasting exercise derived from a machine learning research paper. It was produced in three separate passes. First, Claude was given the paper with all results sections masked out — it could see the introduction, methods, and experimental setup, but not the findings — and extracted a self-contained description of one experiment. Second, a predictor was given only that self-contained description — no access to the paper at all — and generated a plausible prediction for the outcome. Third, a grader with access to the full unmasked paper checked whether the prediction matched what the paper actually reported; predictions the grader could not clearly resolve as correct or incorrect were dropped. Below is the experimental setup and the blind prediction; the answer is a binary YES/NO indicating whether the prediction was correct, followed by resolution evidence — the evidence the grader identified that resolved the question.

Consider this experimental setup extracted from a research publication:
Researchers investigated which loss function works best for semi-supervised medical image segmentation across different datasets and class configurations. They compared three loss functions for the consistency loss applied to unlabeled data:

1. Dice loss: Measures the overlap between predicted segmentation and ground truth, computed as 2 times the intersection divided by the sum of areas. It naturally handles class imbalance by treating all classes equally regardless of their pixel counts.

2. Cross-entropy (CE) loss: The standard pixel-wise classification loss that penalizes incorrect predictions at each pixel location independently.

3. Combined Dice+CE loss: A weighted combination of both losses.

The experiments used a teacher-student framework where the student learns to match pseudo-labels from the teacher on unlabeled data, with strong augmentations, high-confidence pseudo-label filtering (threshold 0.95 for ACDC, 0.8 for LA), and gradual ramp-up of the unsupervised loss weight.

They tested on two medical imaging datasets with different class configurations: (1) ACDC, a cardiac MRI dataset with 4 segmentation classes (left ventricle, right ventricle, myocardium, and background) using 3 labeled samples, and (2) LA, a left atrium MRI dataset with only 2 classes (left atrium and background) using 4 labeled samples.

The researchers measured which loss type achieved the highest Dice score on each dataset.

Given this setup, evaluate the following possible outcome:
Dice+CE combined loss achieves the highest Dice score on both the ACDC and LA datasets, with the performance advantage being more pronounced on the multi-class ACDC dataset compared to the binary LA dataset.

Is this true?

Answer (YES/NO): NO